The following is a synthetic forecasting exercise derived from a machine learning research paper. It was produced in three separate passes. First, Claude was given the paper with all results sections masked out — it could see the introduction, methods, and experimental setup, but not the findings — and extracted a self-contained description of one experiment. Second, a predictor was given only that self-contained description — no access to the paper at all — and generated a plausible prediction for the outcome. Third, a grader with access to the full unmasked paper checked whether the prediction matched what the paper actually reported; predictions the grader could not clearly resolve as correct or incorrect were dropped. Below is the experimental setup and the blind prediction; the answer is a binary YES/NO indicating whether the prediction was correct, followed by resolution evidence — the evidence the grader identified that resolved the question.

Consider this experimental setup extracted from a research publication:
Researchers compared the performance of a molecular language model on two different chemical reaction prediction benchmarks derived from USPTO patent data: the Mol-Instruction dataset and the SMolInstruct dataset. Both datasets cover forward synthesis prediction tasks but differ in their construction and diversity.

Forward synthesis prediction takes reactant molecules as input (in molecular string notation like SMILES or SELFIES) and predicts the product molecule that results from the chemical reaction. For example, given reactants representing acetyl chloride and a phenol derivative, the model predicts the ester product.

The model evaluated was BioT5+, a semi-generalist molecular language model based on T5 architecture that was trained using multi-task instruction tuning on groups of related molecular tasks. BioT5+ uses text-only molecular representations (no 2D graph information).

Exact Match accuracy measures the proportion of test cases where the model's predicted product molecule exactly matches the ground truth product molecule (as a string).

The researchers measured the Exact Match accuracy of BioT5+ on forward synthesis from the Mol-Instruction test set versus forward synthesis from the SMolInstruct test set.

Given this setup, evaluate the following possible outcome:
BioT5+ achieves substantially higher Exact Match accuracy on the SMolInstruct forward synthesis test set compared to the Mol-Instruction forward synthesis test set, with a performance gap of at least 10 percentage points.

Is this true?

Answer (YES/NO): NO